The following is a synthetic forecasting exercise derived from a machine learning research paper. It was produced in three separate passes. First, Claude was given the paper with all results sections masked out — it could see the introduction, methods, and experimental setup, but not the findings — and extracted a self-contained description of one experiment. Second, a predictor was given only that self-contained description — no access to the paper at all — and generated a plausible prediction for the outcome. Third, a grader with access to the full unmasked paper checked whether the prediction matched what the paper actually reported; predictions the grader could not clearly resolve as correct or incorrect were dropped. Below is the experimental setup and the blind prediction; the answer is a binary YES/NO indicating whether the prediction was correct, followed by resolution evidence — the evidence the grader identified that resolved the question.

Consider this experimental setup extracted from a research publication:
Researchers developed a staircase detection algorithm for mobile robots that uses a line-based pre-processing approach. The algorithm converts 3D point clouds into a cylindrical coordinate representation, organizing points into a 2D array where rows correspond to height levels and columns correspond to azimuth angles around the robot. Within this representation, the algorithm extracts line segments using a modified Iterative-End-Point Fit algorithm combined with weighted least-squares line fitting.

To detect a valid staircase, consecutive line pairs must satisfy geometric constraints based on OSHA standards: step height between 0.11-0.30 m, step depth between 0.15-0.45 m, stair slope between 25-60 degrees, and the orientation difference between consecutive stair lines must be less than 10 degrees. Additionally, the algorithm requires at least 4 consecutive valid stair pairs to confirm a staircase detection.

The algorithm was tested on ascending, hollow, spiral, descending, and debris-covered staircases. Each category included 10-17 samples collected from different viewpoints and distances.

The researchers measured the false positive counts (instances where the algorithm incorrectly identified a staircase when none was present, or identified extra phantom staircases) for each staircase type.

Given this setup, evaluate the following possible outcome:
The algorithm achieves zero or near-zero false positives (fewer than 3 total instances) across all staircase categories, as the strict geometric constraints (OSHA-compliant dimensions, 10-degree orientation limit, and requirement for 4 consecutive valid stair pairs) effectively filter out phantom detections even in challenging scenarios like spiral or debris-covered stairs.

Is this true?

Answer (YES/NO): YES